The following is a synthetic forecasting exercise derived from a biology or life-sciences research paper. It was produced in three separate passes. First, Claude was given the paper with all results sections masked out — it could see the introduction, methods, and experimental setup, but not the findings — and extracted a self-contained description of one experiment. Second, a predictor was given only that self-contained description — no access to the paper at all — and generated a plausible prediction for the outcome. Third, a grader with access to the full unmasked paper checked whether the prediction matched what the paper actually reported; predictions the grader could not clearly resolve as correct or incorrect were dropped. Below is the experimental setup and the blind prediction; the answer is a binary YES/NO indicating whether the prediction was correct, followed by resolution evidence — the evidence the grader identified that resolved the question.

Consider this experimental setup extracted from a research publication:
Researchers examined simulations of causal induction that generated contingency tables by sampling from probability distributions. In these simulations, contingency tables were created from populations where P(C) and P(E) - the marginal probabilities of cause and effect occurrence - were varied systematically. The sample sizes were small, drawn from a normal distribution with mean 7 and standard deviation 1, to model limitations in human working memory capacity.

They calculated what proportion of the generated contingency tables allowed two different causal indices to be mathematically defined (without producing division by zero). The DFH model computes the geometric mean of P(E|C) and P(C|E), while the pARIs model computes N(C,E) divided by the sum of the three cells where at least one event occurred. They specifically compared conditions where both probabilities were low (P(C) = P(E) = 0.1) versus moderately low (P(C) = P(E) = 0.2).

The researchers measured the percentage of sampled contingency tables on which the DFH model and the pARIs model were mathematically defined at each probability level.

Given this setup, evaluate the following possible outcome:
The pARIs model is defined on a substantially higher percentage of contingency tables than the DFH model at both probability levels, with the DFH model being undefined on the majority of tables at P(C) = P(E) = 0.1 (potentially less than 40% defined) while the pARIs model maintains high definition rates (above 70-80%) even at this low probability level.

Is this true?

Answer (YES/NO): NO